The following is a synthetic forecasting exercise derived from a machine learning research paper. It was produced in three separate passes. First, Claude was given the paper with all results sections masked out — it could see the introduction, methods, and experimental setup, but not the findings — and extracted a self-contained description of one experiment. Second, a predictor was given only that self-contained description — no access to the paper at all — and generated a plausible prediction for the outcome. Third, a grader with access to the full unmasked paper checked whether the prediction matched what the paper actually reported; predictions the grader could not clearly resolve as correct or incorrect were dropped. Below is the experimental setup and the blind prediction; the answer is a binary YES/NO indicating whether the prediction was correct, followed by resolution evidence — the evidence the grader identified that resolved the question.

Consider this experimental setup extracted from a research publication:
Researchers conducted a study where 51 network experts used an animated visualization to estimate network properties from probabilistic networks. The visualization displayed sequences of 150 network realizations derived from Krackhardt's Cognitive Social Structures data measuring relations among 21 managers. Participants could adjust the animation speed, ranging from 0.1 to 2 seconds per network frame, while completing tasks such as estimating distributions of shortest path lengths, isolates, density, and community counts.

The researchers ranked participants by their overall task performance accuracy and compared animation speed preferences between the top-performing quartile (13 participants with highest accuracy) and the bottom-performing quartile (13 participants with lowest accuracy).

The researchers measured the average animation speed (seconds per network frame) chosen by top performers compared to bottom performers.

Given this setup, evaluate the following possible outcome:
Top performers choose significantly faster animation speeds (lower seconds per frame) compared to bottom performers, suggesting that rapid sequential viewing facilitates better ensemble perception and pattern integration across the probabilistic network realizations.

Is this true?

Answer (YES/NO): NO